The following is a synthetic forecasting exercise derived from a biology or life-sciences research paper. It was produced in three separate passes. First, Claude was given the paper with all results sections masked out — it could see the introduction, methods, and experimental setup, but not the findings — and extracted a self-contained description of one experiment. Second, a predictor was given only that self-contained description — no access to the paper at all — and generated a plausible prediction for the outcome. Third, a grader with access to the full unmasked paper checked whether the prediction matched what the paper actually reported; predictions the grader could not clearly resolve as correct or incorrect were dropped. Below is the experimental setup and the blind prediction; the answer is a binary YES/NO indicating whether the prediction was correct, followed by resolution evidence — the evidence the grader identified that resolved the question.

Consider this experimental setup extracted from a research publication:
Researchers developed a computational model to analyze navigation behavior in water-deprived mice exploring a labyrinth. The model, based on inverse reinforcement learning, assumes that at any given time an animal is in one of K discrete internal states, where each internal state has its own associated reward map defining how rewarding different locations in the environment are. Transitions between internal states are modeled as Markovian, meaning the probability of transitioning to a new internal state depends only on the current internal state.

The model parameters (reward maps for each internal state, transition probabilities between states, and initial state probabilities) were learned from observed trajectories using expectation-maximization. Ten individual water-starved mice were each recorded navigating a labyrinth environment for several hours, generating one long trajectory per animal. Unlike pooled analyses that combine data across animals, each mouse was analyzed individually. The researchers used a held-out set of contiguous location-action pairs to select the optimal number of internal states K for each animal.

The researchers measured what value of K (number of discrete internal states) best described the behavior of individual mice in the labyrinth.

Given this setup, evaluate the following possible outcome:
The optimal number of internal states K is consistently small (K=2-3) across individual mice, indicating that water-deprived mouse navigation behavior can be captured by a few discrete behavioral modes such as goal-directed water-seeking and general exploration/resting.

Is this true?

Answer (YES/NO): YES